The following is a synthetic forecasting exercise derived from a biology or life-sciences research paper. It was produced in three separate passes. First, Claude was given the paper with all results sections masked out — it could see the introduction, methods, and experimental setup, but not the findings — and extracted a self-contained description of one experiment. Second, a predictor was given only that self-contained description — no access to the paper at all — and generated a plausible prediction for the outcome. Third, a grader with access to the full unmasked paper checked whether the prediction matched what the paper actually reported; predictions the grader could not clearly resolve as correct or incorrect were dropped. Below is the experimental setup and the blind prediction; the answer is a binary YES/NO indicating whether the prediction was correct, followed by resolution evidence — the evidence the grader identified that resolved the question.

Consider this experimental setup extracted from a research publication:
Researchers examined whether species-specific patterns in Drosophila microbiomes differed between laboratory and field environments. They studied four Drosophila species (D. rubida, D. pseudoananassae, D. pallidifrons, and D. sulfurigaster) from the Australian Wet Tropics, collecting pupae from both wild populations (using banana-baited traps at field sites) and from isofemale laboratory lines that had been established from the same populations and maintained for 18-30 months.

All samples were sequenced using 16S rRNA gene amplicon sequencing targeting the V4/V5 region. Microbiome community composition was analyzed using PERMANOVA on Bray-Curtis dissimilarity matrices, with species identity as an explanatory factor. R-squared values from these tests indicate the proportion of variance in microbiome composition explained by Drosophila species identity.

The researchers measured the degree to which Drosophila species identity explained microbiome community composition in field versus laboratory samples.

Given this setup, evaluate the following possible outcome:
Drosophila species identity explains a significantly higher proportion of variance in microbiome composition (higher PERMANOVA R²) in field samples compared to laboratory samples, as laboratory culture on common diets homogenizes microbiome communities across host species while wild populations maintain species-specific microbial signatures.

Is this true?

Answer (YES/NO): NO